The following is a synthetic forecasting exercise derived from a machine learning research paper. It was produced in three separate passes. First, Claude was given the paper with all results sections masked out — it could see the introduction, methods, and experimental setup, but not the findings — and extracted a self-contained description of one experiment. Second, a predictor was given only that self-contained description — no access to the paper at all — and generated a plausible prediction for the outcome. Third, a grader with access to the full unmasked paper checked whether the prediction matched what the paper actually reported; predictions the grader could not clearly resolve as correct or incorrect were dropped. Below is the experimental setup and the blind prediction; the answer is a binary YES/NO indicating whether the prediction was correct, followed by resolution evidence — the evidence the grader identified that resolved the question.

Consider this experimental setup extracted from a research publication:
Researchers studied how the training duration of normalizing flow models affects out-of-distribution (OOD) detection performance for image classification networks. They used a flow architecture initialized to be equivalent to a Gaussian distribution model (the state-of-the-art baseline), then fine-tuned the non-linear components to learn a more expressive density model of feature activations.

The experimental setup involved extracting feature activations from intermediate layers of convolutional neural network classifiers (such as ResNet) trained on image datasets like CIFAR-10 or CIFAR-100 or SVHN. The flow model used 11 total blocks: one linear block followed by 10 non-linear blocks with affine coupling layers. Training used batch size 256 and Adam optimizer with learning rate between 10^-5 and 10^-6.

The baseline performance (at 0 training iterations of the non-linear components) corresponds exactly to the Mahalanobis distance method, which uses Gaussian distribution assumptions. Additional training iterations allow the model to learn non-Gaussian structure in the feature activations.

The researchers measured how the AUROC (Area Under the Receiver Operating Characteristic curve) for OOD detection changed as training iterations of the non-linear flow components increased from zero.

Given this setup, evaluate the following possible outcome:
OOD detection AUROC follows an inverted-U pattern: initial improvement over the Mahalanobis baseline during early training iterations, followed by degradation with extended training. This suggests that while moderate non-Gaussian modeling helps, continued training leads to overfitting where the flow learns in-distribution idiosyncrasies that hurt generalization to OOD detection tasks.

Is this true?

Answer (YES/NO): NO